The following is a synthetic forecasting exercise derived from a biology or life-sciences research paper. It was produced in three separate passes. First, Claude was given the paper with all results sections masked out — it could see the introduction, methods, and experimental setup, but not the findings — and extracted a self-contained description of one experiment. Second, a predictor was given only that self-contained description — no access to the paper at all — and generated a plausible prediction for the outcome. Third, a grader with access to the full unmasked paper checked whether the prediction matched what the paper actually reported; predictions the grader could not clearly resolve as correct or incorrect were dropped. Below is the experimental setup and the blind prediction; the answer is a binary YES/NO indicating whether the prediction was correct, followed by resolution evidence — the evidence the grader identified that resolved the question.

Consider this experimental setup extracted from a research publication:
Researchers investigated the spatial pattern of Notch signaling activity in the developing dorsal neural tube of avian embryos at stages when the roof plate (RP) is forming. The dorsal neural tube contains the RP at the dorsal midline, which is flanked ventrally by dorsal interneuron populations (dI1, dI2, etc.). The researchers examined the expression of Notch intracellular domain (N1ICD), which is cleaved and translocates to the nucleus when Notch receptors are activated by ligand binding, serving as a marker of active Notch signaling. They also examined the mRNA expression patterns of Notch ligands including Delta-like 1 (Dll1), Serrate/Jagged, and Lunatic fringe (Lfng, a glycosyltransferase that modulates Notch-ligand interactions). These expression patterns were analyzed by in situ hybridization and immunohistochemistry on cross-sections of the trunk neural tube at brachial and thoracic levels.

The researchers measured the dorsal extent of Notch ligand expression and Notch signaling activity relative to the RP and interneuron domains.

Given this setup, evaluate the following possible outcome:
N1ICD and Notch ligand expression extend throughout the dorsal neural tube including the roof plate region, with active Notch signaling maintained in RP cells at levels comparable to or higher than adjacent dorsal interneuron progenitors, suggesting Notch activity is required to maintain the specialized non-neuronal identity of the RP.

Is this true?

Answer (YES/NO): NO